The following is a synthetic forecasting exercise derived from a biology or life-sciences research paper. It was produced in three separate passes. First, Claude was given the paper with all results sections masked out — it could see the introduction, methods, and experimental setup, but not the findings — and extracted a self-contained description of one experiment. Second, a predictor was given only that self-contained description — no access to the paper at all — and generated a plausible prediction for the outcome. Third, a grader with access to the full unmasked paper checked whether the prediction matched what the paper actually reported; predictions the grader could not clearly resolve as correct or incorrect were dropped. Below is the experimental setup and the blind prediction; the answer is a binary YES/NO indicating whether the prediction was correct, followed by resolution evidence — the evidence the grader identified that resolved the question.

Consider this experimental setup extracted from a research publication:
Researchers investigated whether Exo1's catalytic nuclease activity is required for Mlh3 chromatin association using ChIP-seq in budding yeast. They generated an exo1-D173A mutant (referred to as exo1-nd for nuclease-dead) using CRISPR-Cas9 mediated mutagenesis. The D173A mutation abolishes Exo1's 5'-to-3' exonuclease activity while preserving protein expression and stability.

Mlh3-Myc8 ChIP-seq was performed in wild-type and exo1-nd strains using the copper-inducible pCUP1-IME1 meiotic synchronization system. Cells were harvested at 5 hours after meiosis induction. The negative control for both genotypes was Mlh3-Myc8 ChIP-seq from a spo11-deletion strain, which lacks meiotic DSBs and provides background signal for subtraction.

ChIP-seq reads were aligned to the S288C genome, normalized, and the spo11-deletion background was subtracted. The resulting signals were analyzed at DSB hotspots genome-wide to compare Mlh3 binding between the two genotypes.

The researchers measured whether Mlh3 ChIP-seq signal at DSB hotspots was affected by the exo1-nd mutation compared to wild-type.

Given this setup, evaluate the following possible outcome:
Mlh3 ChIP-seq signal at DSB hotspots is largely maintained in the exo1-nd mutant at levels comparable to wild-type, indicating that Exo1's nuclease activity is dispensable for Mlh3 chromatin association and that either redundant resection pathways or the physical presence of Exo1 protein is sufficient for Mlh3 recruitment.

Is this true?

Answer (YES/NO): YES